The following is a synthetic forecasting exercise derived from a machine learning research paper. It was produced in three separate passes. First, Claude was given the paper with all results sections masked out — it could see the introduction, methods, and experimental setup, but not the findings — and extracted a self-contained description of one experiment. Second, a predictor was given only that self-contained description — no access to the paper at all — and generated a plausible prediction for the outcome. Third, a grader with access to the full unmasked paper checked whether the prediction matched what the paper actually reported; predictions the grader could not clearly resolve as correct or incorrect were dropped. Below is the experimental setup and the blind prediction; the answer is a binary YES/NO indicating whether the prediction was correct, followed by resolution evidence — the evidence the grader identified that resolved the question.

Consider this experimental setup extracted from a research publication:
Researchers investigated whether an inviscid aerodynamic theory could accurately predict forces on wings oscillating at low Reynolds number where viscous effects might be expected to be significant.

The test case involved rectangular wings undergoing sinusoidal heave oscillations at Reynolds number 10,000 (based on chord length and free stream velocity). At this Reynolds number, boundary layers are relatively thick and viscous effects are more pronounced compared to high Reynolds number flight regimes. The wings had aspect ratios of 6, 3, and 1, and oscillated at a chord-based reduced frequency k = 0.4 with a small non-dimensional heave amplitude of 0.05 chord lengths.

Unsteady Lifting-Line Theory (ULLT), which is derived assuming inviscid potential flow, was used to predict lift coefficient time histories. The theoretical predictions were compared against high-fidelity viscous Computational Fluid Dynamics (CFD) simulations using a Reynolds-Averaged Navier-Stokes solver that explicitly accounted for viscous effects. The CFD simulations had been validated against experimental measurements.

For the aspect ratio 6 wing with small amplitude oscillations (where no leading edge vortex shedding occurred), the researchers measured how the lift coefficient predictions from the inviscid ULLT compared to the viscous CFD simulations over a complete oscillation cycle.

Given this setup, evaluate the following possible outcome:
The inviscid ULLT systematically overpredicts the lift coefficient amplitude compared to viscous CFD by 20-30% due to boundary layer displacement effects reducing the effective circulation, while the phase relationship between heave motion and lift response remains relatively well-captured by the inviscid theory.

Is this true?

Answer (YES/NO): NO